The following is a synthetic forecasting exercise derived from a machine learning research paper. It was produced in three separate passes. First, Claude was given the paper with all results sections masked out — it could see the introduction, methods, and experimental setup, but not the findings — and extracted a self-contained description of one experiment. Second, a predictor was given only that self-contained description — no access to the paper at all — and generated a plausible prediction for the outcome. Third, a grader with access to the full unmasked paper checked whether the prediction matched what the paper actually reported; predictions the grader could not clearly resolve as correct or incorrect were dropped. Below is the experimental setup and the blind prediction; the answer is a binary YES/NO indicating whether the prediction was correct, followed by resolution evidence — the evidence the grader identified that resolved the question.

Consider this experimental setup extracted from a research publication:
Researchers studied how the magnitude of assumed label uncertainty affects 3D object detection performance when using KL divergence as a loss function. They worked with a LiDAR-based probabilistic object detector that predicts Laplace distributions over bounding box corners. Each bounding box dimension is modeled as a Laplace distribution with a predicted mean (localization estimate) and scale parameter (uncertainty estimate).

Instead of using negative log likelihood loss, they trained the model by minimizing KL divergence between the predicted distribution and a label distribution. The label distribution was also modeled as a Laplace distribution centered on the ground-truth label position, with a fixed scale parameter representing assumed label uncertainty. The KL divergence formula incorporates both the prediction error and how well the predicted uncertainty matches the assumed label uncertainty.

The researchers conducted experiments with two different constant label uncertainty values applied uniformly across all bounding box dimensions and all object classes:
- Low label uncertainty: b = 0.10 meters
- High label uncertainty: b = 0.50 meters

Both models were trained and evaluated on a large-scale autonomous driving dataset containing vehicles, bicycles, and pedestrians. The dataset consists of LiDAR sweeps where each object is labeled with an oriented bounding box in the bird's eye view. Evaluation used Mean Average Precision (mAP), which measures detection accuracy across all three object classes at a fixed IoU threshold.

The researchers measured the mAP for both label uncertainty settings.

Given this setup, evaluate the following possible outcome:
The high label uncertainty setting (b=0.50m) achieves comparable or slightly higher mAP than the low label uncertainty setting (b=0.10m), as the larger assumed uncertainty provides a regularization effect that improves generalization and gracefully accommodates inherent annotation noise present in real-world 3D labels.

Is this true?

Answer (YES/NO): NO